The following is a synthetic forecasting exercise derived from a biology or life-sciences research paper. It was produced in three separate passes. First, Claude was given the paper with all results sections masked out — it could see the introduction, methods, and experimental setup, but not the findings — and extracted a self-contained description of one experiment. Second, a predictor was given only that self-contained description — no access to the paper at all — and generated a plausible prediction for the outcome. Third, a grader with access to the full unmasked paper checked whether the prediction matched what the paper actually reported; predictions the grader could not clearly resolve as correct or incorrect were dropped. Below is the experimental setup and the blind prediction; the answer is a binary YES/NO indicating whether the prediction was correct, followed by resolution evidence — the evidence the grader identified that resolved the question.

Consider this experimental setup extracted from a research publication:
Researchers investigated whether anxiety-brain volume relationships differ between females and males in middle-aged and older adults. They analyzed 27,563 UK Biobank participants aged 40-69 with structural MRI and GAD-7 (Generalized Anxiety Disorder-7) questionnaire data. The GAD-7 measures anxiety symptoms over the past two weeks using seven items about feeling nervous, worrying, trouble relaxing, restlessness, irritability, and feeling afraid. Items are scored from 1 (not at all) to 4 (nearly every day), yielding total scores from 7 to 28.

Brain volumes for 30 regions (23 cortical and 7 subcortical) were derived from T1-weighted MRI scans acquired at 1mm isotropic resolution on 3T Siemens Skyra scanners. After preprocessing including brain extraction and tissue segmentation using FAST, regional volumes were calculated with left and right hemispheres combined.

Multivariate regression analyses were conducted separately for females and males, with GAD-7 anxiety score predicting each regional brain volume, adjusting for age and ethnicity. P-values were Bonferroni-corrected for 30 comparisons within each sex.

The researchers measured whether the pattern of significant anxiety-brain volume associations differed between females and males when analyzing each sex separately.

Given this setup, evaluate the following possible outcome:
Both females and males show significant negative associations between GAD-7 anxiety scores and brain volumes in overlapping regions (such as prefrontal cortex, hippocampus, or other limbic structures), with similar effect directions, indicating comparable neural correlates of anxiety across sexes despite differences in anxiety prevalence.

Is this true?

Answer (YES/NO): NO